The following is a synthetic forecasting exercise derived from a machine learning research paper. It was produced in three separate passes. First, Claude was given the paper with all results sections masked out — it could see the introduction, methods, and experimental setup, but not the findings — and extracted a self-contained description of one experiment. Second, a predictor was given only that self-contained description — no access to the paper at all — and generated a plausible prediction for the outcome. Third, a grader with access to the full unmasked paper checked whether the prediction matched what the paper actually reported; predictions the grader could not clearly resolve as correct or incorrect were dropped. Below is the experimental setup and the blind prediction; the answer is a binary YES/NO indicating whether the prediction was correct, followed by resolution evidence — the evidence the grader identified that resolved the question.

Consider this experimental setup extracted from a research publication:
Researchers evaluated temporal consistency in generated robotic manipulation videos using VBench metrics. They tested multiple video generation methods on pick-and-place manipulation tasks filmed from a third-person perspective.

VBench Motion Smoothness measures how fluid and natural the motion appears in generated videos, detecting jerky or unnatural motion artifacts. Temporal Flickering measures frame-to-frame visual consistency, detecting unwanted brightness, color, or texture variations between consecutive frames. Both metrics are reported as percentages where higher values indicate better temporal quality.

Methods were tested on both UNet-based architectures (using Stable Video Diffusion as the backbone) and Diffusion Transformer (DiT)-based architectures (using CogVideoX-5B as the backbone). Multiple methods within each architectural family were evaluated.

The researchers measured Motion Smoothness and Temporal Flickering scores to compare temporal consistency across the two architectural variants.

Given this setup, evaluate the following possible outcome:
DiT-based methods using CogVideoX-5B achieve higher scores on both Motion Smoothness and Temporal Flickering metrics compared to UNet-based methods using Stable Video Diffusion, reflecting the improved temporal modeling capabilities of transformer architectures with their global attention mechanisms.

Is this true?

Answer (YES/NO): YES